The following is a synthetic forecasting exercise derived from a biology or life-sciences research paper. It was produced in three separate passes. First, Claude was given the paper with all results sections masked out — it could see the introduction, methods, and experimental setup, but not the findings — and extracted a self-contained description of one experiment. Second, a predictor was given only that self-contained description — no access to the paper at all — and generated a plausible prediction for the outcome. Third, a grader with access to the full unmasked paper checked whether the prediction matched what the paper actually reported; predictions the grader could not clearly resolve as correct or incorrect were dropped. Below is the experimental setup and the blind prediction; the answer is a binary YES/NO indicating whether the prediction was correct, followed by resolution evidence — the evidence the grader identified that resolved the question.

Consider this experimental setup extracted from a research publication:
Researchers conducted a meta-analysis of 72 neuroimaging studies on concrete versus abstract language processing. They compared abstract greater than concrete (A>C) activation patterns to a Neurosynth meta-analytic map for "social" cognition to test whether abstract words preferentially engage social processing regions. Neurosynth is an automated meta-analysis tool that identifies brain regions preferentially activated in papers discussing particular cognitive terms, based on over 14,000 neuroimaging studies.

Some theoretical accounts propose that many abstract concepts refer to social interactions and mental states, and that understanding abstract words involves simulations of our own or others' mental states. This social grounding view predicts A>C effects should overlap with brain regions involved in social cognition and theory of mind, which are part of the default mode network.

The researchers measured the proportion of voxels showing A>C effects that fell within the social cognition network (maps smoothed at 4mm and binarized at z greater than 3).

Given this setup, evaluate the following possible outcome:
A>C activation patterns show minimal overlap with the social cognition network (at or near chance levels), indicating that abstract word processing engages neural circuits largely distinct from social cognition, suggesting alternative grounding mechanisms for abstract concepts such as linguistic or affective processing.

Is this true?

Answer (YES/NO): NO